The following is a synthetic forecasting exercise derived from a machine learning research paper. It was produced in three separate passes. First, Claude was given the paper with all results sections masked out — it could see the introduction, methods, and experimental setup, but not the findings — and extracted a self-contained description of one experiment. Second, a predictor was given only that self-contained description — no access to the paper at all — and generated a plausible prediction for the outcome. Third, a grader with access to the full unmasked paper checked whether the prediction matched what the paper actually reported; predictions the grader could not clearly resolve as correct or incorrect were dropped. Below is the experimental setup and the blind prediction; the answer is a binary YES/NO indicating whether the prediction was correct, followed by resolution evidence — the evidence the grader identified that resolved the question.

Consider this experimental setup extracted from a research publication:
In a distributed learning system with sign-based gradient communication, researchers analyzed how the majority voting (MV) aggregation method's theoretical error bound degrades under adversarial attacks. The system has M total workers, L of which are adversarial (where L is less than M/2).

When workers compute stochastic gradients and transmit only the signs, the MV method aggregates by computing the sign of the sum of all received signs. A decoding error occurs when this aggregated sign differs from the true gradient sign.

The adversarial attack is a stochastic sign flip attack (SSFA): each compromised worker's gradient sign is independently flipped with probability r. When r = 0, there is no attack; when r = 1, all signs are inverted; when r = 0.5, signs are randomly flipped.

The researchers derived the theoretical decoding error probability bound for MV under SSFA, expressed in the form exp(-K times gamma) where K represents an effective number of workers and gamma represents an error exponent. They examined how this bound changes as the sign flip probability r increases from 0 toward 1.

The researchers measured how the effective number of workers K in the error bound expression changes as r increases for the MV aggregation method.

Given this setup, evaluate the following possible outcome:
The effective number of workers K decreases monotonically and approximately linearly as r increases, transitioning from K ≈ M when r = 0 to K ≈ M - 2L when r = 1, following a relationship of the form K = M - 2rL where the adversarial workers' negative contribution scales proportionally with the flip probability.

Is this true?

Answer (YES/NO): YES